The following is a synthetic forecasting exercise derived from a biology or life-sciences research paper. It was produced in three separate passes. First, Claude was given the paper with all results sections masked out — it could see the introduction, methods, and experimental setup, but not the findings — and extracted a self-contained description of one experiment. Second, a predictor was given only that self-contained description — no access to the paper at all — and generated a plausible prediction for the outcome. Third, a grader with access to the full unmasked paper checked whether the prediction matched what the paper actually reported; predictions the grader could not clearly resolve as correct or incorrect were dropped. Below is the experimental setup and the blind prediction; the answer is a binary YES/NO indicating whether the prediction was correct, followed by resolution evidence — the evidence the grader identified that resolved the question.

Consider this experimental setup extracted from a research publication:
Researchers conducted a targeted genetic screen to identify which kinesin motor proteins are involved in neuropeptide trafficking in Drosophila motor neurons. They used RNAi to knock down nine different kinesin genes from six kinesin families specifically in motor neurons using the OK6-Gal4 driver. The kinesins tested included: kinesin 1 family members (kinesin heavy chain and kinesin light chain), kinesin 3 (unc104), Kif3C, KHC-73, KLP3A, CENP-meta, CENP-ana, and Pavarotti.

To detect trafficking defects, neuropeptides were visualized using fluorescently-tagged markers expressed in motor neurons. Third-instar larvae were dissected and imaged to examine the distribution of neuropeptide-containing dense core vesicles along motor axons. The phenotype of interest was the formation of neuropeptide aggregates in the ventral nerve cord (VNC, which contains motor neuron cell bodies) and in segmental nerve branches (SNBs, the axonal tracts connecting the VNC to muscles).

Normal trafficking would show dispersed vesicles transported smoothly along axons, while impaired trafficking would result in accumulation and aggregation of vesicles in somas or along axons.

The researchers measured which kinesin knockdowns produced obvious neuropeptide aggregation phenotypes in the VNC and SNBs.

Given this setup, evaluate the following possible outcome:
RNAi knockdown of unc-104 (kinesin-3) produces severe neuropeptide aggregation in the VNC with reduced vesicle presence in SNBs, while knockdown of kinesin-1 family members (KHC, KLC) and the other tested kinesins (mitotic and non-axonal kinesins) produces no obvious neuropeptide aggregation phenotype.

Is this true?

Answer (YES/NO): NO